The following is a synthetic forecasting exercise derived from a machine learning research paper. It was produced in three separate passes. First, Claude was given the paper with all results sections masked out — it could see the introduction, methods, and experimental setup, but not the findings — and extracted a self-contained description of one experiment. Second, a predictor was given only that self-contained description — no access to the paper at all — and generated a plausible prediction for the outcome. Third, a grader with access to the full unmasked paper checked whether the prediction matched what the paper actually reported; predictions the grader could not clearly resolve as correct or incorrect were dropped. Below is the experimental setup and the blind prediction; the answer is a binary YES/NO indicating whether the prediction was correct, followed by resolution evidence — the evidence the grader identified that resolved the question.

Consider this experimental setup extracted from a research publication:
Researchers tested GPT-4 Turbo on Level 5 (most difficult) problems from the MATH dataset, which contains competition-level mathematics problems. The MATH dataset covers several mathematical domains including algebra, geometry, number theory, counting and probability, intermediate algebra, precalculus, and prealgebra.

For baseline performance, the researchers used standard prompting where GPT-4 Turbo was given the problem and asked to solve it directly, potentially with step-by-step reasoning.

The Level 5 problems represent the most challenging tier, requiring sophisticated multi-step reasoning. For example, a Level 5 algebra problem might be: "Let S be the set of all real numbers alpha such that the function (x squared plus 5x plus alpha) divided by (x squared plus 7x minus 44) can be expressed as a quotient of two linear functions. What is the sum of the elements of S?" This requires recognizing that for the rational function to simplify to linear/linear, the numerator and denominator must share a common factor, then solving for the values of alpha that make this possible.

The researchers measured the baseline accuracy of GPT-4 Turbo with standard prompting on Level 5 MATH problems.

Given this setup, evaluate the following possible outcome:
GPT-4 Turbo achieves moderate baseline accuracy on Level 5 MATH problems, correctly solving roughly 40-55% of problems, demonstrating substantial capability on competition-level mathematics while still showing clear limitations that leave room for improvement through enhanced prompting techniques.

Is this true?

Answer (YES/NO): NO